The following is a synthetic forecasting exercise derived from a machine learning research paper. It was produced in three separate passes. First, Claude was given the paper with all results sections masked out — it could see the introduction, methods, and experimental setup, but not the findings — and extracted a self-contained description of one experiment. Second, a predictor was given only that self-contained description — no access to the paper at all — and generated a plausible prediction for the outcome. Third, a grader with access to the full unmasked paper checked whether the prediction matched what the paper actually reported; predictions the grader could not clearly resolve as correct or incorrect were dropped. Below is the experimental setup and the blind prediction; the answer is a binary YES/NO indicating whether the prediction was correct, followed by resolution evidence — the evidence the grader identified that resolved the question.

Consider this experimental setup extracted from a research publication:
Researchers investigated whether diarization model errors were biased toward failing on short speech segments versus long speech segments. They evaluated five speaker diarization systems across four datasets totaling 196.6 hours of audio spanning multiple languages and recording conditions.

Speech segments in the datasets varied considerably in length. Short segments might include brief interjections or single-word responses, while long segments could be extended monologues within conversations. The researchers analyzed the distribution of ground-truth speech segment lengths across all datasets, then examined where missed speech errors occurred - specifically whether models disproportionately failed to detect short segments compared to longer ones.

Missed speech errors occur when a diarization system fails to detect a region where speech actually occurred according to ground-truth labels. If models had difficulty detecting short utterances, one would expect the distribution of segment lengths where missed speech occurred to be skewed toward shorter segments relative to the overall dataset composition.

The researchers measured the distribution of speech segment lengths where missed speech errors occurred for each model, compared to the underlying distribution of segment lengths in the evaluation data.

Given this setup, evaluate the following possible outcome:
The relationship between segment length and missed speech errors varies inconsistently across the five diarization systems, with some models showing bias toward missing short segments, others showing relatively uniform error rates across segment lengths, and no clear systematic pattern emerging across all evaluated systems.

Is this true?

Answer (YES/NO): NO